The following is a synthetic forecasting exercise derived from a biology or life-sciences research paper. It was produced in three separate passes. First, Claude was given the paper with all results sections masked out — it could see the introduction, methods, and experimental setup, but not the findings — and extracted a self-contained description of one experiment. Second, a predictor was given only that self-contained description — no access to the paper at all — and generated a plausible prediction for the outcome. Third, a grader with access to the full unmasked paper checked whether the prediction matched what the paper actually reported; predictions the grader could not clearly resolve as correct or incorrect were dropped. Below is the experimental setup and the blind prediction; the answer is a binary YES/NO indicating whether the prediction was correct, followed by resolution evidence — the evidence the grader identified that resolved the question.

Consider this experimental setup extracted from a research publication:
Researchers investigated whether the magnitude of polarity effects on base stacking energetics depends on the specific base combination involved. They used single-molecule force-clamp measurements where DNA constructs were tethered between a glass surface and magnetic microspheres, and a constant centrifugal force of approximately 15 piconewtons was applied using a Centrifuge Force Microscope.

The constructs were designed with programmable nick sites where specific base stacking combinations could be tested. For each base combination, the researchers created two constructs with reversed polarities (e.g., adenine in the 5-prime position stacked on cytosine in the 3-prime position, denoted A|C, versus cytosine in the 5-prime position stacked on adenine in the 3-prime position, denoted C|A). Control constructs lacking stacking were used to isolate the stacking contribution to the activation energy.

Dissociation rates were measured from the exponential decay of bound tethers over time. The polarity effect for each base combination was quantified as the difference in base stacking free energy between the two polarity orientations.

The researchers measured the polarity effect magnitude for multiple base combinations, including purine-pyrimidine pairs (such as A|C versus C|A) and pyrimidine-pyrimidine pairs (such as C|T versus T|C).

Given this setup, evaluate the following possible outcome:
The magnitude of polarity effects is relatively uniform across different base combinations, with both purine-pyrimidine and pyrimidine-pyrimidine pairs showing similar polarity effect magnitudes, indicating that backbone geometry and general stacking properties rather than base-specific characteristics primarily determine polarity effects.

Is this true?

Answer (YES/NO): NO